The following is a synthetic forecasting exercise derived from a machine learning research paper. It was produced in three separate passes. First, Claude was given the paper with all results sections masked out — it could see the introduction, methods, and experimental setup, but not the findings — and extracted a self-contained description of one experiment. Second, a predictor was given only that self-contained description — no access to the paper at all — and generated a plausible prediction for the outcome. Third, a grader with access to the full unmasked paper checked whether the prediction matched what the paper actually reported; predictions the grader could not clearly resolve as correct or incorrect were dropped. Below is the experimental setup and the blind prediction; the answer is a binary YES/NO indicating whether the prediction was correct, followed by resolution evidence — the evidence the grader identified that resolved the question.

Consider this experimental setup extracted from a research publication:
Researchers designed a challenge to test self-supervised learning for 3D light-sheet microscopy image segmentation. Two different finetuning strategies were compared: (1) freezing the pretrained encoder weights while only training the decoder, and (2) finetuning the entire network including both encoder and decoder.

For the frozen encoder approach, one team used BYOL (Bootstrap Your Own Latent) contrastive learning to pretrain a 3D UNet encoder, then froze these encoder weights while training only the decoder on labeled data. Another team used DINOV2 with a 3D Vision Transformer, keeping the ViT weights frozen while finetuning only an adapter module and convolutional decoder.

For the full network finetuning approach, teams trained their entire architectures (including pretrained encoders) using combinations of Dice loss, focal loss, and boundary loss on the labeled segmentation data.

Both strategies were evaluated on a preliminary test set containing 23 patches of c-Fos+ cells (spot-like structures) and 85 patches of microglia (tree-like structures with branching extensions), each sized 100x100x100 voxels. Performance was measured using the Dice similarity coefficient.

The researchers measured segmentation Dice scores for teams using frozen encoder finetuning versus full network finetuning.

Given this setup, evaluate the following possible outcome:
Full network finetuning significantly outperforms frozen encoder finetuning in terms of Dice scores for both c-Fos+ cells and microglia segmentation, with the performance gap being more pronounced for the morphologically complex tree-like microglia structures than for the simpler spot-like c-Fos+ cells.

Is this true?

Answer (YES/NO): NO